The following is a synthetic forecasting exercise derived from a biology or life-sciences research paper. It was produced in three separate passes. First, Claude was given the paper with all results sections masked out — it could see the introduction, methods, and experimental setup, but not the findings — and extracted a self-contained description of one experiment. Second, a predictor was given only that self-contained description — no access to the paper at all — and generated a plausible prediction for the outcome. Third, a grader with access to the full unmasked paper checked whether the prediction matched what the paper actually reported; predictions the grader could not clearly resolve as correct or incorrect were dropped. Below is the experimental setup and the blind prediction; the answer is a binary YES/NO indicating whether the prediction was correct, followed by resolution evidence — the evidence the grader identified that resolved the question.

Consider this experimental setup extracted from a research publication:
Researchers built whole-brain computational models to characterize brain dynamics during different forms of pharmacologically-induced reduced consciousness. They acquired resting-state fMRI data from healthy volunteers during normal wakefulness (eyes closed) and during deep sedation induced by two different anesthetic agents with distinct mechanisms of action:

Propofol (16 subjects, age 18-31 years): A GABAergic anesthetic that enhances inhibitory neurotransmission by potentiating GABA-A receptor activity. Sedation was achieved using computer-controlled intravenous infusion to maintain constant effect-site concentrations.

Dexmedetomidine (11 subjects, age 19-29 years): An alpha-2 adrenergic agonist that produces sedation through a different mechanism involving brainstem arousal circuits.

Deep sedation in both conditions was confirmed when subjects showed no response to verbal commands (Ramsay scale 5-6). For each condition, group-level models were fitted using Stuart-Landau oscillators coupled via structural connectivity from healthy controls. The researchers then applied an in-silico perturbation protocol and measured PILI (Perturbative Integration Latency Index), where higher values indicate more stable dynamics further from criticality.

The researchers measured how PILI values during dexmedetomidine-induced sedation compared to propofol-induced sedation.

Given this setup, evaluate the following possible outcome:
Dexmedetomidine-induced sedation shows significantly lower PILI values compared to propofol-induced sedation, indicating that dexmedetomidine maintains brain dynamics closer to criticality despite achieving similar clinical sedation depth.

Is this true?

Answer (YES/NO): NO